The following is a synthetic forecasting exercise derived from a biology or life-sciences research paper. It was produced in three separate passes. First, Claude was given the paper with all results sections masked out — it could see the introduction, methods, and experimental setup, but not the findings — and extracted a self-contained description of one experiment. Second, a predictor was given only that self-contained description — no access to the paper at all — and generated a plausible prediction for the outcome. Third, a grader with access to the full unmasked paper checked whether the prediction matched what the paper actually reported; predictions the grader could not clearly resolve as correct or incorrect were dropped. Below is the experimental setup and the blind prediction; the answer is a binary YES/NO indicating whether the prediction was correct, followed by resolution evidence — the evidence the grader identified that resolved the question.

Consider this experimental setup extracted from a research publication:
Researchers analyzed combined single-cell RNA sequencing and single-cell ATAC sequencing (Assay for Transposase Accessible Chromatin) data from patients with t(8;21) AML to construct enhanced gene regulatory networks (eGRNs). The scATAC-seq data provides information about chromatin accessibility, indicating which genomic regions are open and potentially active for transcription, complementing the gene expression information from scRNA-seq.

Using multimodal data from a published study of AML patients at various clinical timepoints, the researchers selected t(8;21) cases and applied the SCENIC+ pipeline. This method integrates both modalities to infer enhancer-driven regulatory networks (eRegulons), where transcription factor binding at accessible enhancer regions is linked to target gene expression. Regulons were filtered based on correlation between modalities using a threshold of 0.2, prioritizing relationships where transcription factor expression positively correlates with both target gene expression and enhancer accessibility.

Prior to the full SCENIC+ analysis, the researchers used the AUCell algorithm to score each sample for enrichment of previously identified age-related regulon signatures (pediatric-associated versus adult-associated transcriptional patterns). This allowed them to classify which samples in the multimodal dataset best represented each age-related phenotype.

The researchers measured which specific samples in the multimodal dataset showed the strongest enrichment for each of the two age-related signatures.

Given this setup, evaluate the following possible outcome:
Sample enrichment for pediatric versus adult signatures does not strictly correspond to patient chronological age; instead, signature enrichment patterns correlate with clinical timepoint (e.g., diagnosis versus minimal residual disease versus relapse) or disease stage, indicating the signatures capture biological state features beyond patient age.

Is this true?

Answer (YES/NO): NO